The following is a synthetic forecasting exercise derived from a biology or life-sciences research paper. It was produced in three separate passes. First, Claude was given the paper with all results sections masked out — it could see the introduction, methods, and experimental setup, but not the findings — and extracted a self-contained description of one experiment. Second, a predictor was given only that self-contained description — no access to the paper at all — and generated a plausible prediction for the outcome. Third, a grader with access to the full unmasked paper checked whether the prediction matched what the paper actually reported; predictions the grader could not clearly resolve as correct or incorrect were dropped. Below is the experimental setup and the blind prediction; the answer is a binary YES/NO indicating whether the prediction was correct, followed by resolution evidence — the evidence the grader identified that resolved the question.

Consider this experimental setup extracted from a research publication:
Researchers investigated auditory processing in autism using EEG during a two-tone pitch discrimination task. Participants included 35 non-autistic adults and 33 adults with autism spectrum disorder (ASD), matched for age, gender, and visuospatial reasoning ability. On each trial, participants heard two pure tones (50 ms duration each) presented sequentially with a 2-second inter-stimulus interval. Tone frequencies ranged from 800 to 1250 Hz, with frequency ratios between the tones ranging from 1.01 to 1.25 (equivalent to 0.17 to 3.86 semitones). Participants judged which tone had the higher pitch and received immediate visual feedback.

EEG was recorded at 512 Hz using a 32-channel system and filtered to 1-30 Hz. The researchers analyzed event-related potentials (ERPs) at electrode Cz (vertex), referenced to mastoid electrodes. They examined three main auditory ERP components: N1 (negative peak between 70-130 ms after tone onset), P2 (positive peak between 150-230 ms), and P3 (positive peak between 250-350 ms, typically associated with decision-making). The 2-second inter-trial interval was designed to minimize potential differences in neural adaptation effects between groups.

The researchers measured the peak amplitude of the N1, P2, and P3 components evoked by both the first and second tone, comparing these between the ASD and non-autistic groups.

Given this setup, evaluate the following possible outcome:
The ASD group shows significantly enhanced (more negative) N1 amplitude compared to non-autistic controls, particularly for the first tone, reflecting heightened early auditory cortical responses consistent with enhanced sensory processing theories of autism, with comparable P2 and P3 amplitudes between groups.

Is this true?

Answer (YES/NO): NO